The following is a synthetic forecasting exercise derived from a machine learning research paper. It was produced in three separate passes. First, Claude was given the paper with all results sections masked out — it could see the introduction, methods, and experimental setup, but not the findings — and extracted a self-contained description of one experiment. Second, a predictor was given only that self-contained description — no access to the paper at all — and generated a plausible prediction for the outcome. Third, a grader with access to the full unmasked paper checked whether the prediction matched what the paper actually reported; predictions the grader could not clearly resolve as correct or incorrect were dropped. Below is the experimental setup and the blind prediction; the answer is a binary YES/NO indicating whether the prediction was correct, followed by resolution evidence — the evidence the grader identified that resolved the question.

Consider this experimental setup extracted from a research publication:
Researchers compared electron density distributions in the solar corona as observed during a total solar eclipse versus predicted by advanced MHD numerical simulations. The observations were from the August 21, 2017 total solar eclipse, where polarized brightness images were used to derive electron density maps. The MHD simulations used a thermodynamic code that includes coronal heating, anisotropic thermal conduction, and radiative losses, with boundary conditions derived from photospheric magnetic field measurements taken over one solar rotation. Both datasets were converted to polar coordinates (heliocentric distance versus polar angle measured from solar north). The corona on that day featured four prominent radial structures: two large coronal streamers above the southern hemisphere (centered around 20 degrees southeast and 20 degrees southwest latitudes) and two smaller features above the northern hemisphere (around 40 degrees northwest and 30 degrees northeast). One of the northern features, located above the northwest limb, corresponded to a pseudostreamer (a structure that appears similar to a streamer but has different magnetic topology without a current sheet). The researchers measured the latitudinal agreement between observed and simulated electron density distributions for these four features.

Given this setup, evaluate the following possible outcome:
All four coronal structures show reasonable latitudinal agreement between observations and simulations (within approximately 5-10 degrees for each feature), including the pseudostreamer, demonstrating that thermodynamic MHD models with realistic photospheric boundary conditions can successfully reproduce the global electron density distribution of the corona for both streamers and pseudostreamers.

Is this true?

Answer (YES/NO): NO